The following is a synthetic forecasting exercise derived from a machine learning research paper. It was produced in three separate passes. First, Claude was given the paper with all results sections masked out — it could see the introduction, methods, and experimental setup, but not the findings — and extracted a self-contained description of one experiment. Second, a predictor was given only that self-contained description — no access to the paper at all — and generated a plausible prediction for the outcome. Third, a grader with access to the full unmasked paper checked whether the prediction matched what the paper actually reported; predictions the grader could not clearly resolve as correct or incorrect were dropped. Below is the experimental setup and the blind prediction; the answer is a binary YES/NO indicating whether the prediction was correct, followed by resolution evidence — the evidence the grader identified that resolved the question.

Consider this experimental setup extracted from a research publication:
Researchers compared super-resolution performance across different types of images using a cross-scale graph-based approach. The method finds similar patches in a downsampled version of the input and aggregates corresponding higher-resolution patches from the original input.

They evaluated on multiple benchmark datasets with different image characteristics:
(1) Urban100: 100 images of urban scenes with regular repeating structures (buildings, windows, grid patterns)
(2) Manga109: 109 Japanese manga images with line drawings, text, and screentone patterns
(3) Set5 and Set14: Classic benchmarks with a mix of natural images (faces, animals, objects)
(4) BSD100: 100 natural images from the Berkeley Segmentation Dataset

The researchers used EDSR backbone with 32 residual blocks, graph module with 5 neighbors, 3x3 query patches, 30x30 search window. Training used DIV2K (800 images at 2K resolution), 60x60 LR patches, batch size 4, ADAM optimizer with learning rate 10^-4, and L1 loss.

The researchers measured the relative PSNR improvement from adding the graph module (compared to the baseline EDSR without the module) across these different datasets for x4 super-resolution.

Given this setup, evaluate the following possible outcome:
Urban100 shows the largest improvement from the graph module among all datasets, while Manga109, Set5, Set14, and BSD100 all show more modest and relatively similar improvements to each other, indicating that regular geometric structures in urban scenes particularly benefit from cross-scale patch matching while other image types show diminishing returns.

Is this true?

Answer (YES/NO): NO